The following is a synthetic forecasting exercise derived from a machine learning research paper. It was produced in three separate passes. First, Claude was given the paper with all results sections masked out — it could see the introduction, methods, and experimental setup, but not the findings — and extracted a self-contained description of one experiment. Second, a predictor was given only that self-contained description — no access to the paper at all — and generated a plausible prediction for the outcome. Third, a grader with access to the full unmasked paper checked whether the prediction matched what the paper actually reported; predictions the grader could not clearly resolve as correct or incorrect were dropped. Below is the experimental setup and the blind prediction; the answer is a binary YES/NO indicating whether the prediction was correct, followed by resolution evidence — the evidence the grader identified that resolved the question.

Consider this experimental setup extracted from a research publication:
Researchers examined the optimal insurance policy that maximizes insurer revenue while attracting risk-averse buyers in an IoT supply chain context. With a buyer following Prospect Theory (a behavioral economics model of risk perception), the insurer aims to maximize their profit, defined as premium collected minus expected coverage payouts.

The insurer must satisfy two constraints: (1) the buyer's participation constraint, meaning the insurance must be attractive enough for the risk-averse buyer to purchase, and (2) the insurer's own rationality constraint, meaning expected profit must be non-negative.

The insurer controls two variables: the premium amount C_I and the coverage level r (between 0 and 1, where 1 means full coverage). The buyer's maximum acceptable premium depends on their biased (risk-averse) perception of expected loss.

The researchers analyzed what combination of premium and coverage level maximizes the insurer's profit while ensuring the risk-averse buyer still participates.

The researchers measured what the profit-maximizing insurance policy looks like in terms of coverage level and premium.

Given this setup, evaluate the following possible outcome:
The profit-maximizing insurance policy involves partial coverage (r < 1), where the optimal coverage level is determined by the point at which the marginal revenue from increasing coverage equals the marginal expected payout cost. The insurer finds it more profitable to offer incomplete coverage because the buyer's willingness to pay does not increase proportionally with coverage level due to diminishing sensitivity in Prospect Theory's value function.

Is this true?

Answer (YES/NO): NO